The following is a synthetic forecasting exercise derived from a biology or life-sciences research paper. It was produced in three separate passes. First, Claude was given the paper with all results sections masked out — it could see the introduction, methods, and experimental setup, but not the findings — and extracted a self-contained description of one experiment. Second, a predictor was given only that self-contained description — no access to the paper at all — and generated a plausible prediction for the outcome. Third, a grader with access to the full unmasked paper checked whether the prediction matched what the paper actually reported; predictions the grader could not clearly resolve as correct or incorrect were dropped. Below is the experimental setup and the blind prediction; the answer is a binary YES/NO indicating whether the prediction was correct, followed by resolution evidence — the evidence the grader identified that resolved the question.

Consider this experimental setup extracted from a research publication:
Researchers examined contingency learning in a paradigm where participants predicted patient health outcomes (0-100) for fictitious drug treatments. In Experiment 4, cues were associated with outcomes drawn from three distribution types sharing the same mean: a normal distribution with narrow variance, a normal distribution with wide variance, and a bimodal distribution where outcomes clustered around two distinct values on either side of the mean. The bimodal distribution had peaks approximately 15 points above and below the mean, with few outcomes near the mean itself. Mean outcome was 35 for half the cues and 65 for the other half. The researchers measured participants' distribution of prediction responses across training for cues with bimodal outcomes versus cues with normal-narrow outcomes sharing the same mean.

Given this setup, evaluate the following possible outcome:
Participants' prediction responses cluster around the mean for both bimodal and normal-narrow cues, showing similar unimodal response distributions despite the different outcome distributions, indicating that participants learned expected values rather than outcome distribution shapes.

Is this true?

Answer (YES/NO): NO